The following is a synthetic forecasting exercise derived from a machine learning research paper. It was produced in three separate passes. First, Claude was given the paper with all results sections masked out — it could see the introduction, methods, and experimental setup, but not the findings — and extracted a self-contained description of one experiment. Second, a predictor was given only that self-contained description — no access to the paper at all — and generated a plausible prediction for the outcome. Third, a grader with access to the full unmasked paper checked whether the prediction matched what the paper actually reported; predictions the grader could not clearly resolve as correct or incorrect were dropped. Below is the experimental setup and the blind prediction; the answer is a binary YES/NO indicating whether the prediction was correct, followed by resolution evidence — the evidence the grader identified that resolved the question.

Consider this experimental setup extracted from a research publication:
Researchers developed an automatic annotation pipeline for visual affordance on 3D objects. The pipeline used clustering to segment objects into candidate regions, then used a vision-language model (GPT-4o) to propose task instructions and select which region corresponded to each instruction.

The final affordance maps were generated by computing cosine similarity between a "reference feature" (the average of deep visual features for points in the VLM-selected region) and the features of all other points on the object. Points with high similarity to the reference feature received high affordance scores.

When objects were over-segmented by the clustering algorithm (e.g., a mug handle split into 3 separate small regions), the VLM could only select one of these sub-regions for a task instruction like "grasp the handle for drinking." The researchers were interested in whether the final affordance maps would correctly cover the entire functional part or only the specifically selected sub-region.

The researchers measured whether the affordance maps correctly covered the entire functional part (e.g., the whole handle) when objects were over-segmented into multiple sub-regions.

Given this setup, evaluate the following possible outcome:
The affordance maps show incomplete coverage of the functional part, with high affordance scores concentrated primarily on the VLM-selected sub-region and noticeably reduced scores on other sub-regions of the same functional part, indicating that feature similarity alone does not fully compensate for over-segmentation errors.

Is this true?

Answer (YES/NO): NO